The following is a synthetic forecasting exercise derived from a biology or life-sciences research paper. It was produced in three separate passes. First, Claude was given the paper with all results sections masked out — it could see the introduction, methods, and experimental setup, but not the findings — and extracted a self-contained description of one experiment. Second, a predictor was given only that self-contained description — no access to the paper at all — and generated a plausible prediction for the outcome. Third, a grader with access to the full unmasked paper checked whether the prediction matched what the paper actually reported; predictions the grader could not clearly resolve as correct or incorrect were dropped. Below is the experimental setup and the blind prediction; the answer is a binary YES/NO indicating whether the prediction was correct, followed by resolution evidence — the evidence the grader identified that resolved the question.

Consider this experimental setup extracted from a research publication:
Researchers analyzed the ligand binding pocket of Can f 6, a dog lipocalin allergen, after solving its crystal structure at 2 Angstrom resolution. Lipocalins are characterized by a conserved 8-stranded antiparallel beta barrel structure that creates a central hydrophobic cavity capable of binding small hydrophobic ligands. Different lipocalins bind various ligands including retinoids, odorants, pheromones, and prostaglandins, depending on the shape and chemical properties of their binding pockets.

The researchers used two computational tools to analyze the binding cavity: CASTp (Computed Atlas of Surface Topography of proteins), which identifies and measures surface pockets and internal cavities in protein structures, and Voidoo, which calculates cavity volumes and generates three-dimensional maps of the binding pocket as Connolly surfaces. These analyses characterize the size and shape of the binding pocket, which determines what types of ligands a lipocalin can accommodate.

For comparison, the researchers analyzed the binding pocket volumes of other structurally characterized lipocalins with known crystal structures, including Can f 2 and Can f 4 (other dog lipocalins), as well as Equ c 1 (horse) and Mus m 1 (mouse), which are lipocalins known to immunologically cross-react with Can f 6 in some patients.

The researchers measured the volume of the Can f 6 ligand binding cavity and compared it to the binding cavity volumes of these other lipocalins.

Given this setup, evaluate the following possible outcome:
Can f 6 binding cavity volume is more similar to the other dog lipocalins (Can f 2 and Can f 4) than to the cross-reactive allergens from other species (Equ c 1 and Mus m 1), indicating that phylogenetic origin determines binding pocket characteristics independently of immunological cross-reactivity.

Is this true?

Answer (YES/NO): NO